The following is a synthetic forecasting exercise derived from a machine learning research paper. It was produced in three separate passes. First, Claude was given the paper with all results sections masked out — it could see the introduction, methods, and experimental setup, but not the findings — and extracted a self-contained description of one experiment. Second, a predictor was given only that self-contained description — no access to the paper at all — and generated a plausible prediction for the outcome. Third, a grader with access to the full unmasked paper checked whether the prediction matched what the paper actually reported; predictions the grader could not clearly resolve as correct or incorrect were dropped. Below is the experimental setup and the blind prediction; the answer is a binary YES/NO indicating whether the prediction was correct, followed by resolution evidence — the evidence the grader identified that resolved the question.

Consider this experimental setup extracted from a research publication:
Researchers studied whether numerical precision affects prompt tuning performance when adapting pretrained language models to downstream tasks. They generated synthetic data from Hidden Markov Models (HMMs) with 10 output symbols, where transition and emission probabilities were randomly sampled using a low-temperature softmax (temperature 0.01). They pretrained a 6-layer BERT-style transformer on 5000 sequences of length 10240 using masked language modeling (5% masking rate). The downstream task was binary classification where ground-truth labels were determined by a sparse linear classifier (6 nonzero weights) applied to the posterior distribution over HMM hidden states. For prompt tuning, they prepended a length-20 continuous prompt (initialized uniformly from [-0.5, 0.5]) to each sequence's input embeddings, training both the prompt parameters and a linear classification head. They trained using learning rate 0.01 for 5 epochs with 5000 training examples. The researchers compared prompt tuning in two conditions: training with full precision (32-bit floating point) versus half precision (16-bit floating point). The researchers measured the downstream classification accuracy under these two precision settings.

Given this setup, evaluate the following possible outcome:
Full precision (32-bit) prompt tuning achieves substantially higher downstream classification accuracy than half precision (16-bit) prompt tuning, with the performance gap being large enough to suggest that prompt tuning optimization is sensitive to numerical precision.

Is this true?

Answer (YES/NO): YES